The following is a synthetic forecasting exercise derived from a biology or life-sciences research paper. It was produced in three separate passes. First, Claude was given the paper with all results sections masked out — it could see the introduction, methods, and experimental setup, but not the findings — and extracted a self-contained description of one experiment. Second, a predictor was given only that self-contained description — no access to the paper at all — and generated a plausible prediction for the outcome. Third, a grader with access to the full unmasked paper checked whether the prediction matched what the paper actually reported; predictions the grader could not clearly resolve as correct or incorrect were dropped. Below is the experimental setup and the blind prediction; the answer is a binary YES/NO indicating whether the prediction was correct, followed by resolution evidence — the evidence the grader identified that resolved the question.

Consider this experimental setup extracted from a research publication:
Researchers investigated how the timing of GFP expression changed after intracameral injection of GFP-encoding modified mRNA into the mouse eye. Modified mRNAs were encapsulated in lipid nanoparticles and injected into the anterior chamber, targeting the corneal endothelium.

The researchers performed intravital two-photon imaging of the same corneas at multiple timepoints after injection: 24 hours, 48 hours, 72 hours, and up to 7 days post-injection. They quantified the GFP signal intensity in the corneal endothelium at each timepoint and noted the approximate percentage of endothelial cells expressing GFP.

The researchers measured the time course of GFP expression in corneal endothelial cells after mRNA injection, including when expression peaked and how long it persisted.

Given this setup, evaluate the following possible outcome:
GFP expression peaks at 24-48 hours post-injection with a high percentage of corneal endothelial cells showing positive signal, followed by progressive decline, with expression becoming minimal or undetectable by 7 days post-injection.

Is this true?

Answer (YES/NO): NO